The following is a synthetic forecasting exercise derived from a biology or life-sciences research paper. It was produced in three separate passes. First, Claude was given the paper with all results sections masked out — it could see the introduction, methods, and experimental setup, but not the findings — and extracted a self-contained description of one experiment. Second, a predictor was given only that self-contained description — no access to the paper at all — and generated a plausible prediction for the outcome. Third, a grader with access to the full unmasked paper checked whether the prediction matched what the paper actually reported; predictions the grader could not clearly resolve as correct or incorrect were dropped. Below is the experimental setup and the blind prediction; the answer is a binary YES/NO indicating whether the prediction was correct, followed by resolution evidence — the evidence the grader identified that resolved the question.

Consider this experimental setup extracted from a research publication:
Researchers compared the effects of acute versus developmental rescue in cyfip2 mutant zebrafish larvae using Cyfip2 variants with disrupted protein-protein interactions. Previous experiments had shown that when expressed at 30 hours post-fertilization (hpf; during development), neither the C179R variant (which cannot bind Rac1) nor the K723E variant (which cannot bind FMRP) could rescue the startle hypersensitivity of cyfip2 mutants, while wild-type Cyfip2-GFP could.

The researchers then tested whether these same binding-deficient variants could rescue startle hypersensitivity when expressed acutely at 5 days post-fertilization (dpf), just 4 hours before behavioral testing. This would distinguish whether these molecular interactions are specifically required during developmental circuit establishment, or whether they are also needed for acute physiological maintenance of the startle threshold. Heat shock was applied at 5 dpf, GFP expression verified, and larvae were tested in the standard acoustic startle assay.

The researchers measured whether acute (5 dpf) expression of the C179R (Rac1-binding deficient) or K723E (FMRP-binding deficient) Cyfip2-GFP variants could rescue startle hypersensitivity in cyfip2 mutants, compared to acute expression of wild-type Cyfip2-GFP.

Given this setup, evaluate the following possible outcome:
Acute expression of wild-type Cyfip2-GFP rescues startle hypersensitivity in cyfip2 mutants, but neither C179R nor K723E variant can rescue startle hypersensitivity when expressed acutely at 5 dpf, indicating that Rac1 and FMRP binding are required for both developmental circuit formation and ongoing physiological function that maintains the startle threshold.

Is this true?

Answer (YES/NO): NO